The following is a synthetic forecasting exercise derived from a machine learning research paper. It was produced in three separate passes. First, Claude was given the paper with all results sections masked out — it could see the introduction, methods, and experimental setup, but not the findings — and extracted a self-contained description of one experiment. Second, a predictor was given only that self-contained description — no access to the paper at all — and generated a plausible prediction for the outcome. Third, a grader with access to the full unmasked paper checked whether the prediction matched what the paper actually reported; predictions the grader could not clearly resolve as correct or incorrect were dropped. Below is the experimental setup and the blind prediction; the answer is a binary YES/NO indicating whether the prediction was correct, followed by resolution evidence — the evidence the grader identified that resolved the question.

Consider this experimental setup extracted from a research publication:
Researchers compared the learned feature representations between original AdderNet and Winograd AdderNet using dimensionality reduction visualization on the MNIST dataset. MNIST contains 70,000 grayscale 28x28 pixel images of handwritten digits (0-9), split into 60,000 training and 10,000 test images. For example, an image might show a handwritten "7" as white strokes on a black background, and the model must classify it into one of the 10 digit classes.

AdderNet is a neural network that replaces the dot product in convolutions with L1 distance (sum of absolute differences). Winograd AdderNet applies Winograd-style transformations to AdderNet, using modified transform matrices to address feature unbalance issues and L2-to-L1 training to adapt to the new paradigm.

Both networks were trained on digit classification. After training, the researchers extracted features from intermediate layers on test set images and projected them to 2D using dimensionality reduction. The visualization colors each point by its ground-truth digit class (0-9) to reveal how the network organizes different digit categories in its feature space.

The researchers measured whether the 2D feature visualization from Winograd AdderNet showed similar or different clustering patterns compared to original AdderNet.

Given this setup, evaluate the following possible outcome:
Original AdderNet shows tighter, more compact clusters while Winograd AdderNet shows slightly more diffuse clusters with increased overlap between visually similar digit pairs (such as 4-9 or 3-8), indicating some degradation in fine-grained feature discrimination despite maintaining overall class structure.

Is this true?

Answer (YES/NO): NO